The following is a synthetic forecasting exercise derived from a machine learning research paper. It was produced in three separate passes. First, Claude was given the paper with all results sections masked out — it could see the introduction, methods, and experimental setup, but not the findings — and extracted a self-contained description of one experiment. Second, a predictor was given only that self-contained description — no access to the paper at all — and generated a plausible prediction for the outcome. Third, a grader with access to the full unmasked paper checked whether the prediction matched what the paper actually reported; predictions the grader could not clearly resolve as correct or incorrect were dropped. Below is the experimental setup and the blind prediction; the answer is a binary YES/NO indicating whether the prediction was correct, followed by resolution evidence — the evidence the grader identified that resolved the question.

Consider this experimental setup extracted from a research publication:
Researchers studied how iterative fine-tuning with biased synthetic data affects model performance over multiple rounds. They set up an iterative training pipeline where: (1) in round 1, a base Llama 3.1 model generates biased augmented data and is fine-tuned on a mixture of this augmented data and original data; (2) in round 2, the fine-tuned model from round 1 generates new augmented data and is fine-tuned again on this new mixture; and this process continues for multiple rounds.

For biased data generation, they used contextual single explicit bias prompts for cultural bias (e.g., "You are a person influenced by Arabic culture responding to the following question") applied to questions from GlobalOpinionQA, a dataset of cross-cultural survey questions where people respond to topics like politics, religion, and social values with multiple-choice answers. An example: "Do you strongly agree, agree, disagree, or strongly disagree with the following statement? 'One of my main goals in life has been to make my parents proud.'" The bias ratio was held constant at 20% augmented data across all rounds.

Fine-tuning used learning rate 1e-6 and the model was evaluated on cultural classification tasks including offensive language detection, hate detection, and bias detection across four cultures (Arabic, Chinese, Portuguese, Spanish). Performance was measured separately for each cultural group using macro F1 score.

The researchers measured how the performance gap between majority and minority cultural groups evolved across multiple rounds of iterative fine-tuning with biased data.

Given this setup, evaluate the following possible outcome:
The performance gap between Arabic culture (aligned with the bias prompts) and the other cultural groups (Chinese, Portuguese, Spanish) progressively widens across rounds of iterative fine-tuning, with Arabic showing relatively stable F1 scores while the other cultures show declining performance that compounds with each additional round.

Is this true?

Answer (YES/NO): NO